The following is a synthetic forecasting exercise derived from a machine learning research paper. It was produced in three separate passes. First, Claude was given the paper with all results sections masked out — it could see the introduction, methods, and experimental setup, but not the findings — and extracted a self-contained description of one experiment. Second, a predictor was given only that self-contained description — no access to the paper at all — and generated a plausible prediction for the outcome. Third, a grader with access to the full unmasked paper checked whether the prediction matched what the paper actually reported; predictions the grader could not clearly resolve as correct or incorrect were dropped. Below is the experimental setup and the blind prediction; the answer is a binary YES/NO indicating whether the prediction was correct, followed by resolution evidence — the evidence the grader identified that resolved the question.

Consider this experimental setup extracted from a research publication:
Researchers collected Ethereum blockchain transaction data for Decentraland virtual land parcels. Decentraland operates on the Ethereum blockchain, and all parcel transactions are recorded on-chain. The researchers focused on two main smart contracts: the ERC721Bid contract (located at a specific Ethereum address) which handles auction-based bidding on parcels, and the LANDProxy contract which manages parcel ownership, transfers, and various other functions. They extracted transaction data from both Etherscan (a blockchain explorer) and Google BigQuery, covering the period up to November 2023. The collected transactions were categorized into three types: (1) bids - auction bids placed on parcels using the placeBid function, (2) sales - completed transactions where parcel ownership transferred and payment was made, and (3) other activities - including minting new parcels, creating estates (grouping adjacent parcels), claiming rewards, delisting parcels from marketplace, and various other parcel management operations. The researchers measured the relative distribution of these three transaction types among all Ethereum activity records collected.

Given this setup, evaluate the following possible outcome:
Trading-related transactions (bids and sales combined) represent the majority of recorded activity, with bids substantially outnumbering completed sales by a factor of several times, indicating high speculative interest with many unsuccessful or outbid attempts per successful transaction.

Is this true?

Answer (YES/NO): NO